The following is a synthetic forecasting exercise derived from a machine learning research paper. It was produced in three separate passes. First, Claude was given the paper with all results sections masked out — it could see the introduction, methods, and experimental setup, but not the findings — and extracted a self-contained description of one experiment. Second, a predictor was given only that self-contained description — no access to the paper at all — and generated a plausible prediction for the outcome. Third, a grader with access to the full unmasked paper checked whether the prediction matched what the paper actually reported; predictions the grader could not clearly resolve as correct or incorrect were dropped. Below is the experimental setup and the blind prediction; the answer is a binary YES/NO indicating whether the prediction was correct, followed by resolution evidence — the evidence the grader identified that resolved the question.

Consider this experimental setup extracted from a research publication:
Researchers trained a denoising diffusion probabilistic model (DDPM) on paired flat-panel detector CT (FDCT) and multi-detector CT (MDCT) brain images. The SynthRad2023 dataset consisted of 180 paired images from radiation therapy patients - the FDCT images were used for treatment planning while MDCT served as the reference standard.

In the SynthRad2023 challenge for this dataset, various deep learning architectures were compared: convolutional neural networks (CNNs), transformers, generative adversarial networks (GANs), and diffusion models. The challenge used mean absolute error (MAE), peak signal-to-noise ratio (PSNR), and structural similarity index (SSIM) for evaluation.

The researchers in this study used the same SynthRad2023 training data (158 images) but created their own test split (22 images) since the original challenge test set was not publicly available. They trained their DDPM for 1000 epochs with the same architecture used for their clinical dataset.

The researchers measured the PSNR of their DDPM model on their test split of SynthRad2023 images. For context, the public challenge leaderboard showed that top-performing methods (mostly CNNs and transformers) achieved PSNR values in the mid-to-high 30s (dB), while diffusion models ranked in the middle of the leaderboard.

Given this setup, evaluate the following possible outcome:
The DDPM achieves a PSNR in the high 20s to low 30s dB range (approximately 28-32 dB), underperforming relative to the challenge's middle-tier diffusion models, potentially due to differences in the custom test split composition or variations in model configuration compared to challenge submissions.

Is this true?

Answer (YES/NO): NO